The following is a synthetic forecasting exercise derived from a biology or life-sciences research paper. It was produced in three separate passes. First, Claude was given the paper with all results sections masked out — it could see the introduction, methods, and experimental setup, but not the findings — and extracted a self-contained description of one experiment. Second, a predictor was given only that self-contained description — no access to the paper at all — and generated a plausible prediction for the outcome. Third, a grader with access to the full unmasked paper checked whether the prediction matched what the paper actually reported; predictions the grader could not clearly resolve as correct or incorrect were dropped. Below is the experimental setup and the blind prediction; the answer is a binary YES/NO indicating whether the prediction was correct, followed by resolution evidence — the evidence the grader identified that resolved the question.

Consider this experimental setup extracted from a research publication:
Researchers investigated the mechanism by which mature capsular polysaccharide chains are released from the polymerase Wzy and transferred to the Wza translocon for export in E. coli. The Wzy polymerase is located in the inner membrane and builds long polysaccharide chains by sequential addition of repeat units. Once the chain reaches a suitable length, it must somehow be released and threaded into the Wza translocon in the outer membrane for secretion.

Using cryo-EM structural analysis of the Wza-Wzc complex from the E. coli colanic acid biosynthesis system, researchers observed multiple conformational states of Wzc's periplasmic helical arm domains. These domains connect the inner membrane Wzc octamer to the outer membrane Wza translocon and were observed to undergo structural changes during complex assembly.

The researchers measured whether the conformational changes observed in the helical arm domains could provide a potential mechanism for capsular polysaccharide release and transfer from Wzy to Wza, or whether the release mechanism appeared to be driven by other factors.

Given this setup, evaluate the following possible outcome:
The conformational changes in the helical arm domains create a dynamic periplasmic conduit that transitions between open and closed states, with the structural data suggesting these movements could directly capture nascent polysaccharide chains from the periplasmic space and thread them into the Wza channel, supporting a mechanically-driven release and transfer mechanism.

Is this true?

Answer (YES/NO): NO